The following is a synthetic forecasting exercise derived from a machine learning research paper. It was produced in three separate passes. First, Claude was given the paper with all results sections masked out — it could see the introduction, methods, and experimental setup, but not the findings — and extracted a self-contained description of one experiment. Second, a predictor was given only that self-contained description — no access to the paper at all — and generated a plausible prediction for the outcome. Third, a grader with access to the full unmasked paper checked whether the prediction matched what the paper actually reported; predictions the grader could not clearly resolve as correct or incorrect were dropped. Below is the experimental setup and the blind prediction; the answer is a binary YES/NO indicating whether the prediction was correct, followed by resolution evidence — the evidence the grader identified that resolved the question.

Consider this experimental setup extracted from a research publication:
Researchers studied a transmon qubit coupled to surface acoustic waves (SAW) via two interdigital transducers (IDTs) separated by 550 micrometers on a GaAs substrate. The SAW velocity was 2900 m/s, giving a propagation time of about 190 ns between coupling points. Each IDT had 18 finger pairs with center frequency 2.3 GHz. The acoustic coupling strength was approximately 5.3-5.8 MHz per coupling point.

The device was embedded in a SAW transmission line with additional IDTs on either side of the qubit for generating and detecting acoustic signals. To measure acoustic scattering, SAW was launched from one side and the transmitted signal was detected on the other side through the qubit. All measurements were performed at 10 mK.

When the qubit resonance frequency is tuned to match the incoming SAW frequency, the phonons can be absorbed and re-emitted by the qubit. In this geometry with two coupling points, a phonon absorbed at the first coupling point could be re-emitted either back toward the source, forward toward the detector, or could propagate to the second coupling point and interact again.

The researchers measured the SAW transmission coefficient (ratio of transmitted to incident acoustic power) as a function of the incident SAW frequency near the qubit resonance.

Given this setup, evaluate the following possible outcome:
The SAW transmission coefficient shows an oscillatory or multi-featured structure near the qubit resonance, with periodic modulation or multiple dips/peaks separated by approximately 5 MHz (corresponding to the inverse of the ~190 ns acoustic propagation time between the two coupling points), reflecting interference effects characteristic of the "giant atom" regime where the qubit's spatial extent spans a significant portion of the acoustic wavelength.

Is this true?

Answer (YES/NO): YES